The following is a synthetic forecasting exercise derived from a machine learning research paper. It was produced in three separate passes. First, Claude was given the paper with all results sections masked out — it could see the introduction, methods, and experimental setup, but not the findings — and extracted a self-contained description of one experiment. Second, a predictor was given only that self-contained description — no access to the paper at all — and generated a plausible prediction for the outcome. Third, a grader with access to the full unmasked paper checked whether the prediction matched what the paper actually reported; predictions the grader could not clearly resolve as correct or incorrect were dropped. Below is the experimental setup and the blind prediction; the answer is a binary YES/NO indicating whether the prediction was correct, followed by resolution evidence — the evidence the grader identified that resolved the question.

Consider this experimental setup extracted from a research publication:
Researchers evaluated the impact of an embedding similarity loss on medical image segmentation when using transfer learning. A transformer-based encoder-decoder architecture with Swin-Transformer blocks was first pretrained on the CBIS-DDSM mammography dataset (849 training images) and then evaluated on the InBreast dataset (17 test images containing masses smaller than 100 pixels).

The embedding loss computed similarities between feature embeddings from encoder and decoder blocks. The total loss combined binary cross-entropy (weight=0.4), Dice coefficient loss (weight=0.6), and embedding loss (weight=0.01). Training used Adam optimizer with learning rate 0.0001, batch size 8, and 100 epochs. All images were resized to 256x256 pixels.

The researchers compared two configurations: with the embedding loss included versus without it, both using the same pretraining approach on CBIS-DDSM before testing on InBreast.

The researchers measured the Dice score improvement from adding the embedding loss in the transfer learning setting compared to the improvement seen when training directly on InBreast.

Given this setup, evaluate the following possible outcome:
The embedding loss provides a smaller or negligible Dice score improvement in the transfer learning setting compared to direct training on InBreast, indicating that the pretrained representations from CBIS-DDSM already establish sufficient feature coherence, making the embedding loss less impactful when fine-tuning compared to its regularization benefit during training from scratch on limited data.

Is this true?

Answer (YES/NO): YES